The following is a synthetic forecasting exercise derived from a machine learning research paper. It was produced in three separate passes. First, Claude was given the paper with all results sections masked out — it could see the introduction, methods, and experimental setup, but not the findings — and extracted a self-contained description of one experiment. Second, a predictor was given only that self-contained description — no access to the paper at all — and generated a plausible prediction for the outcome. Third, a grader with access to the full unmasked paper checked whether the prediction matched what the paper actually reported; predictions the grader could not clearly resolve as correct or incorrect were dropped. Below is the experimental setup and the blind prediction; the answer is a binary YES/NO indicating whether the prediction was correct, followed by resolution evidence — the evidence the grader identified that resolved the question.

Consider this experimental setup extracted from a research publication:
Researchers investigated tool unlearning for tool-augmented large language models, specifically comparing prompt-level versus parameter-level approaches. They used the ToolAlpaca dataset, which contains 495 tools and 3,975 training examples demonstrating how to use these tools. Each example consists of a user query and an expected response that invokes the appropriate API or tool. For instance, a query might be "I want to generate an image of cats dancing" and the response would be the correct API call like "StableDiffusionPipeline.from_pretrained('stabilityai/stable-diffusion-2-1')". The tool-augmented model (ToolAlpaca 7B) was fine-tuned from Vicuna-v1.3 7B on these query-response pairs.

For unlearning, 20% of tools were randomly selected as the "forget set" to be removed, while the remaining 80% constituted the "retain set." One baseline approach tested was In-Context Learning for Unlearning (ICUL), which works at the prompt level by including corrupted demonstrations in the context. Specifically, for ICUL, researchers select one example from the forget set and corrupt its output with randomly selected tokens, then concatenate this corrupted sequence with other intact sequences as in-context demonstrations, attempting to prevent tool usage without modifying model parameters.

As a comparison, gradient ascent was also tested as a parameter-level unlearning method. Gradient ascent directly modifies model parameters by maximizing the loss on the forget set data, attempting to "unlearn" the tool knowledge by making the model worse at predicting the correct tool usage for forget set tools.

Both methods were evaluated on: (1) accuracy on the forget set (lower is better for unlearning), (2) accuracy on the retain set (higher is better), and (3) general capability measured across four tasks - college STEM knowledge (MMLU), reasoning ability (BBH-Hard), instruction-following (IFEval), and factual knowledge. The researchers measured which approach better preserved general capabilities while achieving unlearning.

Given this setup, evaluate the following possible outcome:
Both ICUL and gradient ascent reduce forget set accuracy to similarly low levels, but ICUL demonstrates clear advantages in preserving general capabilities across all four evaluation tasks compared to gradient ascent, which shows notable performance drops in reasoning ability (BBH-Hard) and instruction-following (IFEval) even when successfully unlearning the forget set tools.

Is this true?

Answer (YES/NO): NO